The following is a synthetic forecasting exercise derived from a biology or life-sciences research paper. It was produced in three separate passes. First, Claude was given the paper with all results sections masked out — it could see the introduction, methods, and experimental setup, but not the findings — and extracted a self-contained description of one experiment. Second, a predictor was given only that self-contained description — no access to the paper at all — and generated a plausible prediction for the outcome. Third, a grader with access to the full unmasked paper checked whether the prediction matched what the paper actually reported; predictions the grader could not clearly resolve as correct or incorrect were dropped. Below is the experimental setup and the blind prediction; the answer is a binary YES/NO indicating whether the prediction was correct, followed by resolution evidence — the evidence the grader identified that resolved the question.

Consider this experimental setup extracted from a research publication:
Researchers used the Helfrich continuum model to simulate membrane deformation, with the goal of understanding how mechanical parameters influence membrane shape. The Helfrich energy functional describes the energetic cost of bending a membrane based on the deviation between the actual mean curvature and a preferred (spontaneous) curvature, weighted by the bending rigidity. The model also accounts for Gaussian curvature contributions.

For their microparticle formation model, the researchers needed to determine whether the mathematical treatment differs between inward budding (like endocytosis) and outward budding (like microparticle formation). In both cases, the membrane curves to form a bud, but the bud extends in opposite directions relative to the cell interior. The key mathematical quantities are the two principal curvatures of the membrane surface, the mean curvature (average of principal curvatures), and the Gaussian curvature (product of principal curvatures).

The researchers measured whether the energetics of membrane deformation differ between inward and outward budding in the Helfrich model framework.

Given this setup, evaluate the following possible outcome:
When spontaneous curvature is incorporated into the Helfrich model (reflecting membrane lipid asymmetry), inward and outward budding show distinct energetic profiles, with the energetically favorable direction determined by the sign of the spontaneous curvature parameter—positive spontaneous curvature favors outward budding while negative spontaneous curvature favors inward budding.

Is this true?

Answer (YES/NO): NO